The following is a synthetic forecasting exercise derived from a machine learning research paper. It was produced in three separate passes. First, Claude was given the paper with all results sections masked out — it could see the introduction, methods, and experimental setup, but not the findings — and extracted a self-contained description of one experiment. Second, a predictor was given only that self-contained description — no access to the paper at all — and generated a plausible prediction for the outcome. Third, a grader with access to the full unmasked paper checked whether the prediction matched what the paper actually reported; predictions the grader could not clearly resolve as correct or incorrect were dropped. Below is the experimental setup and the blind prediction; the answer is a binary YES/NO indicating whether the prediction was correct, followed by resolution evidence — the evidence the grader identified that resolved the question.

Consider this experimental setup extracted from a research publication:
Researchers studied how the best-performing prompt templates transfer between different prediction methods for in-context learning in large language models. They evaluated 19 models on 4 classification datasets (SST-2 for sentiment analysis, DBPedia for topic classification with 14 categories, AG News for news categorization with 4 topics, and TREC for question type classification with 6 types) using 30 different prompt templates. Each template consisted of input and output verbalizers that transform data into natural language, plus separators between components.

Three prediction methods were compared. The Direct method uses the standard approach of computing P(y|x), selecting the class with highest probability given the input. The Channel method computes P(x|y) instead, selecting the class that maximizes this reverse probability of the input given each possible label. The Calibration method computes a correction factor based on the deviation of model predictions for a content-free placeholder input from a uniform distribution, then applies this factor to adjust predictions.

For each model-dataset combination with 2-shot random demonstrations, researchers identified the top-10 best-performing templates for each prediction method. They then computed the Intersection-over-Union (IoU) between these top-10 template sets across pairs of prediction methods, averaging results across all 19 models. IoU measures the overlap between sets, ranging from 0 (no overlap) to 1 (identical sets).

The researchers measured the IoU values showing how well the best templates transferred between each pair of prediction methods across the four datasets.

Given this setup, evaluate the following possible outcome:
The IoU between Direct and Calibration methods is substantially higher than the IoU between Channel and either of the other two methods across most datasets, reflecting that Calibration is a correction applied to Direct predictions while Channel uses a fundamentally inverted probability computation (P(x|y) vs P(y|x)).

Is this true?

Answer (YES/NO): NO